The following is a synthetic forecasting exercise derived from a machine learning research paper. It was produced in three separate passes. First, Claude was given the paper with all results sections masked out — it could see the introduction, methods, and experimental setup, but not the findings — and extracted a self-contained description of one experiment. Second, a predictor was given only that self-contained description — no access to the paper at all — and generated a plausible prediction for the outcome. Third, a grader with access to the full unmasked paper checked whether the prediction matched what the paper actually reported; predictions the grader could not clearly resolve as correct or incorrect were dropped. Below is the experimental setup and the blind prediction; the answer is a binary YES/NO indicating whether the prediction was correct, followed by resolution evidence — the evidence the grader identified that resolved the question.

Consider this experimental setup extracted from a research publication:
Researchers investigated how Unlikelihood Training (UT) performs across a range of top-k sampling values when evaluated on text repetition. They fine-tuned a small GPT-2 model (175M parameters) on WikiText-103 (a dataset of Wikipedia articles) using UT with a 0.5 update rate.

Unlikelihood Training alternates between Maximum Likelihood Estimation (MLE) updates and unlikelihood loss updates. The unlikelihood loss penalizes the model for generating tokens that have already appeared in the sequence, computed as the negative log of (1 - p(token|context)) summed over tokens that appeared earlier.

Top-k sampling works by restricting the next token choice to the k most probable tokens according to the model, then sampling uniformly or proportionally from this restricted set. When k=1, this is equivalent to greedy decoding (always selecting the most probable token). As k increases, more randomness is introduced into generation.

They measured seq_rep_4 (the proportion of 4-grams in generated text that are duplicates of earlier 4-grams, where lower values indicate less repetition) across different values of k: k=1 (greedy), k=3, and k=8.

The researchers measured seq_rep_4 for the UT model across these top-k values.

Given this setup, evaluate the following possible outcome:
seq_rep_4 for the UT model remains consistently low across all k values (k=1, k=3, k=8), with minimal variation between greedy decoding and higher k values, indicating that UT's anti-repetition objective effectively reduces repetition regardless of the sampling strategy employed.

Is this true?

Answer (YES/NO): NO